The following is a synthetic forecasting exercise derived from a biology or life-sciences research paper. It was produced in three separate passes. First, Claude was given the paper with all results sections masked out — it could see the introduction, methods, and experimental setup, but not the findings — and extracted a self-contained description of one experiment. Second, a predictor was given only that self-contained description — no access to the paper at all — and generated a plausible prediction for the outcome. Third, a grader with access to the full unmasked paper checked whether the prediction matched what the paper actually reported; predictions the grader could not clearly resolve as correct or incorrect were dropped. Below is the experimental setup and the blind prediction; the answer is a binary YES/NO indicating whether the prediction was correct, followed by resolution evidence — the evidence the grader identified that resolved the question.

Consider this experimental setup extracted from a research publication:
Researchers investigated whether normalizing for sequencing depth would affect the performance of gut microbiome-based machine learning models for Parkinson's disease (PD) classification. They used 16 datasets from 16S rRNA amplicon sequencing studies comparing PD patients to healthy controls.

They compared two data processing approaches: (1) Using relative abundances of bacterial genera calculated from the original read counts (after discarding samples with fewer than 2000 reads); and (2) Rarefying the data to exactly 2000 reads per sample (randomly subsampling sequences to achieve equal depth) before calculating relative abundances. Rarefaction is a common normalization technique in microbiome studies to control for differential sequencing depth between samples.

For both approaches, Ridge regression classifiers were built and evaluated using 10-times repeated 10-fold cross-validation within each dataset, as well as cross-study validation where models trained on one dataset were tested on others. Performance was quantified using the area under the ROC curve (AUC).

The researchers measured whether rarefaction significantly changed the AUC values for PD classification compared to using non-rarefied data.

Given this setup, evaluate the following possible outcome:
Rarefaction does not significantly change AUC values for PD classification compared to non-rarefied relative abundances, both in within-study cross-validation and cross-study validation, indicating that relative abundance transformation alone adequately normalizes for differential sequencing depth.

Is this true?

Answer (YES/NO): YES